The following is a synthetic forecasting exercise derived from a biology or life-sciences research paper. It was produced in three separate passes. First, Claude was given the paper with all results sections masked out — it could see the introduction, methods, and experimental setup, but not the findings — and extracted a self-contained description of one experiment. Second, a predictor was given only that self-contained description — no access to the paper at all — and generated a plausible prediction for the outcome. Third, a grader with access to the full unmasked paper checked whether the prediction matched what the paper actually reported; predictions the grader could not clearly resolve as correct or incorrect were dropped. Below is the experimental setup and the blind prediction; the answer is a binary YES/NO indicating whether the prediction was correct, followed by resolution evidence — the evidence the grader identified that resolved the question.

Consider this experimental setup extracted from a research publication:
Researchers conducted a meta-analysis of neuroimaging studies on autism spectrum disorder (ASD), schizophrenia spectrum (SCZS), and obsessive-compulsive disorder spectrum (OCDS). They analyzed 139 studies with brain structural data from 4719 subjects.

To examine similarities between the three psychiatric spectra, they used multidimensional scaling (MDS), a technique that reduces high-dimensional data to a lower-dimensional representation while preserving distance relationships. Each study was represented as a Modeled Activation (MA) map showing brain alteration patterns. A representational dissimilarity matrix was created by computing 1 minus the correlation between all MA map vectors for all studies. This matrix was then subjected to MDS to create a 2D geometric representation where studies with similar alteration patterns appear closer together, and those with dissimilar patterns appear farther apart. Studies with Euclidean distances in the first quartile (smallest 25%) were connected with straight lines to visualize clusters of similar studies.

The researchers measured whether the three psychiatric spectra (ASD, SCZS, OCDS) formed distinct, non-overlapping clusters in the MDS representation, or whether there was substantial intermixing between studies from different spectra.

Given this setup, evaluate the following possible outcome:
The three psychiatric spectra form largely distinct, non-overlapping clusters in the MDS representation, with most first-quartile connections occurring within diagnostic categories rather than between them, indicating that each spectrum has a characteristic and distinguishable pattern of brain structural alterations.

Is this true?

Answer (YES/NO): NO